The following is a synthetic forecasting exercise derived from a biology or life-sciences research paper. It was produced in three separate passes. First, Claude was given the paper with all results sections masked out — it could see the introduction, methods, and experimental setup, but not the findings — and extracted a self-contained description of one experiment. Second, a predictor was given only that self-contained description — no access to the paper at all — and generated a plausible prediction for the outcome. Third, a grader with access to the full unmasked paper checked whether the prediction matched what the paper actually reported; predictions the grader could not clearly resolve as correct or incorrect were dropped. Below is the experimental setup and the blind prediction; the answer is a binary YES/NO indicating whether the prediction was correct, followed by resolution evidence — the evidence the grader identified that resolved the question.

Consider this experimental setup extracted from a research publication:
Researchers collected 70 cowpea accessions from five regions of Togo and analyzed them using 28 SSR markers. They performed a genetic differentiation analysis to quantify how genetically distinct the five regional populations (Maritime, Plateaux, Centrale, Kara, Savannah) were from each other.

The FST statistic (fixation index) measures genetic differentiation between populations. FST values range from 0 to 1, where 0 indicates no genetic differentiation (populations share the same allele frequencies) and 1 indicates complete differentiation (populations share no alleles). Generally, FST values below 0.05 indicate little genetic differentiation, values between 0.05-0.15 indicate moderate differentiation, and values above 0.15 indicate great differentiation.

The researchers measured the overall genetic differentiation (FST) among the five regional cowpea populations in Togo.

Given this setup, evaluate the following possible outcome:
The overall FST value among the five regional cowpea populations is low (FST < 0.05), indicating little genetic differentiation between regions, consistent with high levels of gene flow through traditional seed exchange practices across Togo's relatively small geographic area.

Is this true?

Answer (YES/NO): YES